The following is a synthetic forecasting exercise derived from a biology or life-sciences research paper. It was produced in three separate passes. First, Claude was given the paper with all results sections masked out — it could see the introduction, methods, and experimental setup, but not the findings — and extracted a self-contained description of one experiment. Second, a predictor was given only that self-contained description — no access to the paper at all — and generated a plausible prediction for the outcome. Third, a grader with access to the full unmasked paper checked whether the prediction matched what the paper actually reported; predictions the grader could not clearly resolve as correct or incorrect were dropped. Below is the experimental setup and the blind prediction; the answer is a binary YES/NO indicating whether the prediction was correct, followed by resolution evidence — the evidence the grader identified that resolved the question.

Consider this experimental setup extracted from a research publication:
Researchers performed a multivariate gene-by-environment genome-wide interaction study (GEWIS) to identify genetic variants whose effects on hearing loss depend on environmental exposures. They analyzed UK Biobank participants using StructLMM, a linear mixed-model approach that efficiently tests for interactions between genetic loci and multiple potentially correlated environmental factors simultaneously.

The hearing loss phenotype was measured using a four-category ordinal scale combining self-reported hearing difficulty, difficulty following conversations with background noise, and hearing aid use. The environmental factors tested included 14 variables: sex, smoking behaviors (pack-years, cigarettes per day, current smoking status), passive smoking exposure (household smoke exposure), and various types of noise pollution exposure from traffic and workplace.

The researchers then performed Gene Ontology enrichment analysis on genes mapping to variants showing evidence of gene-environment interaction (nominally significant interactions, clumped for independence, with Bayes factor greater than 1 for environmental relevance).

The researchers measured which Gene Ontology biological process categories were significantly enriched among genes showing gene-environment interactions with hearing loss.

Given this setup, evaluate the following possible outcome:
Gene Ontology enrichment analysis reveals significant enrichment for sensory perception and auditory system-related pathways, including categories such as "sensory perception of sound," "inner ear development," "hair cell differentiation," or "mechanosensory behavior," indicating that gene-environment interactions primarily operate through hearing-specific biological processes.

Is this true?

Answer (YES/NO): NO